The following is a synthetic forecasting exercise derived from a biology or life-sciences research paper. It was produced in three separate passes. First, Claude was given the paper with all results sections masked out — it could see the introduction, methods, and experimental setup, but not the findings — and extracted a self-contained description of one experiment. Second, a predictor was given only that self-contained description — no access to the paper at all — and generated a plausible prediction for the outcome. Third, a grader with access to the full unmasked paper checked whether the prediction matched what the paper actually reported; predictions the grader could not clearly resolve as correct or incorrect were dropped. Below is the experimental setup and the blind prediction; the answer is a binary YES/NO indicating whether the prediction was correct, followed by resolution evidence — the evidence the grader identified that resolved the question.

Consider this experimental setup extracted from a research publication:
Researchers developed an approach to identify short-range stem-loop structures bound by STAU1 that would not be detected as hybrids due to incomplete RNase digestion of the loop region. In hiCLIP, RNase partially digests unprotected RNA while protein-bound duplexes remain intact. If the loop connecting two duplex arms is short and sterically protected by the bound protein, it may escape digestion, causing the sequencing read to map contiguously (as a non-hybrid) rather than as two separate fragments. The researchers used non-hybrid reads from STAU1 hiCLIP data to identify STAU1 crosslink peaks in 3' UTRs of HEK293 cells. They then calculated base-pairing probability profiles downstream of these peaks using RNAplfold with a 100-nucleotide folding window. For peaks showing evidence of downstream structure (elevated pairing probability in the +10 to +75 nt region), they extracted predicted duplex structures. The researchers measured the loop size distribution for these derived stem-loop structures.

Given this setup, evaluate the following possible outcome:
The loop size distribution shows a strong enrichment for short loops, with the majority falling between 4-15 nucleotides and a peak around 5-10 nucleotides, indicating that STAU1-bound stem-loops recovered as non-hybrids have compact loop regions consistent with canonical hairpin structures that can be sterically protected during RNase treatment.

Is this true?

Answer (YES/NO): YES